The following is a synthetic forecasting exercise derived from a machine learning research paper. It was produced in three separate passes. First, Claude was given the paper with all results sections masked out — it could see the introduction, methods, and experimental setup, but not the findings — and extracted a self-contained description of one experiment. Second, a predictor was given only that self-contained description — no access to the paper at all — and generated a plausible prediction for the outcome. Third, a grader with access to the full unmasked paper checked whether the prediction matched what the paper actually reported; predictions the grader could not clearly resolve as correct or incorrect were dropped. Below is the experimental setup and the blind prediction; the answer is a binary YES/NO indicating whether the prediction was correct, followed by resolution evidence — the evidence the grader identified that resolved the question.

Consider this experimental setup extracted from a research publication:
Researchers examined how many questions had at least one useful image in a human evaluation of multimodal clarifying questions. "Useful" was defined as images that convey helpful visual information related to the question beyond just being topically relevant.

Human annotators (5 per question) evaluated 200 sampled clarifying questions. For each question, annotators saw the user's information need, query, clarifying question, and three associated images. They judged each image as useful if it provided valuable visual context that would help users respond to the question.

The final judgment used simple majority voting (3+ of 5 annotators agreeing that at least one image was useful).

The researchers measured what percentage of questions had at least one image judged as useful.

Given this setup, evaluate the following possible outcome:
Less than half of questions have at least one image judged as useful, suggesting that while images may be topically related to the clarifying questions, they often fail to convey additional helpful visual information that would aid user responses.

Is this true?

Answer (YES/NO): NO